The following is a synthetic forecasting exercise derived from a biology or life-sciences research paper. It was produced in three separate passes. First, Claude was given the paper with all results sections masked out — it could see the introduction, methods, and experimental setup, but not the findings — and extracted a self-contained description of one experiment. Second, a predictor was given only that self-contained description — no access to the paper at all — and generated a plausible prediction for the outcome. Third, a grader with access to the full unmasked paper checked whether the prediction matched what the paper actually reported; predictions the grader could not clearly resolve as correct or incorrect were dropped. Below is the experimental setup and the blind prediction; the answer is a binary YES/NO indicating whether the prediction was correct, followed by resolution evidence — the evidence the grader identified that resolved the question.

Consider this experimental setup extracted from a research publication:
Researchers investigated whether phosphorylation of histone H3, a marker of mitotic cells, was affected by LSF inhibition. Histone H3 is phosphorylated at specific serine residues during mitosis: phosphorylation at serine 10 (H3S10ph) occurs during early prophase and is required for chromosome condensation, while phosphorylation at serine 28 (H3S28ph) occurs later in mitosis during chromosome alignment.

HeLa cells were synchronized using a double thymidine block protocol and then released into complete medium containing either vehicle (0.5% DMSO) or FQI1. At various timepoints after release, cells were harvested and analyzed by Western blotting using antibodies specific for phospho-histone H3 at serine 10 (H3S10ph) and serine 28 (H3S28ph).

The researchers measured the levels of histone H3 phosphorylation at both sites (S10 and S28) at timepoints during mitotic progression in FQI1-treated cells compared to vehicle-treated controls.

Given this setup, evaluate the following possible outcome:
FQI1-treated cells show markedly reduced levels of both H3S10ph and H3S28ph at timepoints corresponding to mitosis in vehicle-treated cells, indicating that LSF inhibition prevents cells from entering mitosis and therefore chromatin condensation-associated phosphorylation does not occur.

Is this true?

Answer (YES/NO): NO